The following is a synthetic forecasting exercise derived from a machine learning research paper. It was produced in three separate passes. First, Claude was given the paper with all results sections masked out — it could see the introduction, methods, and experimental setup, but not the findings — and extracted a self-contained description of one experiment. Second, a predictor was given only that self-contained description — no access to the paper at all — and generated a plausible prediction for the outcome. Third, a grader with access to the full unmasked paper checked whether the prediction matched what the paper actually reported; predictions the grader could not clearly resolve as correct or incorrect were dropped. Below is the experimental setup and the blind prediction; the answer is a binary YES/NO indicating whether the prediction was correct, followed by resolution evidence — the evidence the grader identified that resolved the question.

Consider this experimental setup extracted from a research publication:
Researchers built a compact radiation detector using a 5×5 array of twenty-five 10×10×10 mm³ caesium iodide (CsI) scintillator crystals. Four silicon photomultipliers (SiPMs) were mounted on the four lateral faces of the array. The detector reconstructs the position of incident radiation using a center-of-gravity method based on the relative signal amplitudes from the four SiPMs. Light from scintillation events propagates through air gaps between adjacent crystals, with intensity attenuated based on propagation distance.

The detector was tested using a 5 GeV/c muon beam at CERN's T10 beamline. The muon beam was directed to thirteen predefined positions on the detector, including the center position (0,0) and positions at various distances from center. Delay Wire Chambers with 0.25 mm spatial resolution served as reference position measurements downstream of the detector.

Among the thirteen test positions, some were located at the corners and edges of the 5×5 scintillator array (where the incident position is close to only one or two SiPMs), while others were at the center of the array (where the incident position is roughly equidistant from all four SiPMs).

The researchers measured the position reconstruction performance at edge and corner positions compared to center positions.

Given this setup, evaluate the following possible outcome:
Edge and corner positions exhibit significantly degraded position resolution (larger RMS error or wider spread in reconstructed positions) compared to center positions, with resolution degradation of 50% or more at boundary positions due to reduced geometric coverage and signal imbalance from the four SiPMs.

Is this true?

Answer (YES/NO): NO